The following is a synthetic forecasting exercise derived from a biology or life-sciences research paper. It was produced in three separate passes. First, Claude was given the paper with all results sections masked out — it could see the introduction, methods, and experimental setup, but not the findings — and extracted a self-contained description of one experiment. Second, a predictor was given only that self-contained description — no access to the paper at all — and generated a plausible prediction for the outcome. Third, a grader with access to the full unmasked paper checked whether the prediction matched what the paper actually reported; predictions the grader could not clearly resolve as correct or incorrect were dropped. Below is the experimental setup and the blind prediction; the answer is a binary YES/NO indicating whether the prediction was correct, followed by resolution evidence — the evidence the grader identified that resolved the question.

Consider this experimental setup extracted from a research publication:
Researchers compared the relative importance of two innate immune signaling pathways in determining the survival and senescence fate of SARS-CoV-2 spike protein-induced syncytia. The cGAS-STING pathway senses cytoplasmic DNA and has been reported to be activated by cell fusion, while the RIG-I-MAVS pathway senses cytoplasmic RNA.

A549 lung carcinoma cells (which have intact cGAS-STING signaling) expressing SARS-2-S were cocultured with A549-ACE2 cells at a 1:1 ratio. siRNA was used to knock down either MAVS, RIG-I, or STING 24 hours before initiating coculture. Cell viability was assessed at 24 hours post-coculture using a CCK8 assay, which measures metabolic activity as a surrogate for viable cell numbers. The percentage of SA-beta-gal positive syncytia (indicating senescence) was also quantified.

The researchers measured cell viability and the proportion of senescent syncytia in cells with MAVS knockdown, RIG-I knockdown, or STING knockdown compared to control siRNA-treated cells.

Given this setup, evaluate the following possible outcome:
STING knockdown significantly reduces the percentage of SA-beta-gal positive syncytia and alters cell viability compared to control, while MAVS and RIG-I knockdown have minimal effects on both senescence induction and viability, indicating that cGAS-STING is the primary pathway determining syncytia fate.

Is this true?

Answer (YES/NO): NO